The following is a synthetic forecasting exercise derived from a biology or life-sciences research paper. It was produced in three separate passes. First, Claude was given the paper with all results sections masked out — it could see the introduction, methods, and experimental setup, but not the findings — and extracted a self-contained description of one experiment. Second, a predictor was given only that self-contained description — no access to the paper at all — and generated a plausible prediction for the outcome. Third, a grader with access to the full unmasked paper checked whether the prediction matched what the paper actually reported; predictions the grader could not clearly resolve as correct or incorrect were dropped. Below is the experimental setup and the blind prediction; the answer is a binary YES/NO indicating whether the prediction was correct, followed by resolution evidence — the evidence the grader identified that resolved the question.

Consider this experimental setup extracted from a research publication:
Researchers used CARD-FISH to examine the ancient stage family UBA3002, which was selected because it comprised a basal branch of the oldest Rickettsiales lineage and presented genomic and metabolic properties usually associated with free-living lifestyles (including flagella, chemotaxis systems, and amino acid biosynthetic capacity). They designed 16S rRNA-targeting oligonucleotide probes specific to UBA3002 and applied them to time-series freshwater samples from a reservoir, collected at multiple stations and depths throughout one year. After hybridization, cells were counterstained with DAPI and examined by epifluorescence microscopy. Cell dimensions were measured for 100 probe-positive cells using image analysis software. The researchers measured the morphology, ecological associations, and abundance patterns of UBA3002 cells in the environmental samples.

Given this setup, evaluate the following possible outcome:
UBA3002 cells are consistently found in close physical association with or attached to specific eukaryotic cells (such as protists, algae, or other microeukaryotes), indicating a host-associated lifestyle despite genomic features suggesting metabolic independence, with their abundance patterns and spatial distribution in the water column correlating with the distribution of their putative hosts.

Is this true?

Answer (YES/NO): NO